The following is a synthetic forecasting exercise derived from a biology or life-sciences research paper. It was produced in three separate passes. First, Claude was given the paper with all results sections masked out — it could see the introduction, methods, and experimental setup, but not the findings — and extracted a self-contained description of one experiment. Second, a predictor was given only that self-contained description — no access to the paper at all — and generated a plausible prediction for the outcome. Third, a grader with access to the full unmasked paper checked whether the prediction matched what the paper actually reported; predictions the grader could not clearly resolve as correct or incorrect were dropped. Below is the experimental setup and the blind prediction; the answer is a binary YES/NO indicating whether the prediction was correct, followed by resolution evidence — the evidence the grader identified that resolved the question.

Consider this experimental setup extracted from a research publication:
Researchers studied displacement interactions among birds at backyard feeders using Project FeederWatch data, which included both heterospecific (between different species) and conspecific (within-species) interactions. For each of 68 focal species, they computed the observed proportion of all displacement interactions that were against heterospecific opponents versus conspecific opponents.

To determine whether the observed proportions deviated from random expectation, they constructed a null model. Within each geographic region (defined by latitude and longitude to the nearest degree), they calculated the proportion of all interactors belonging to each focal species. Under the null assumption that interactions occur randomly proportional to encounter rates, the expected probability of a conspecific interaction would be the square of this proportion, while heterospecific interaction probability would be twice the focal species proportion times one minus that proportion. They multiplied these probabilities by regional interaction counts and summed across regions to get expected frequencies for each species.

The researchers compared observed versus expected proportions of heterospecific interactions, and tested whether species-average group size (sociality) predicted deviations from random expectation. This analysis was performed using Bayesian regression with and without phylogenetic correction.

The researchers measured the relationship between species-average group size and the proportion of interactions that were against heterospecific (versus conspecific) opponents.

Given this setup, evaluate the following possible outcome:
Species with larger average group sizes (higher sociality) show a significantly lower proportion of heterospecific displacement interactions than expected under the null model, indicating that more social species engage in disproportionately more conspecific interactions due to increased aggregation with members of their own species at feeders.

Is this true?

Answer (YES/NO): YES